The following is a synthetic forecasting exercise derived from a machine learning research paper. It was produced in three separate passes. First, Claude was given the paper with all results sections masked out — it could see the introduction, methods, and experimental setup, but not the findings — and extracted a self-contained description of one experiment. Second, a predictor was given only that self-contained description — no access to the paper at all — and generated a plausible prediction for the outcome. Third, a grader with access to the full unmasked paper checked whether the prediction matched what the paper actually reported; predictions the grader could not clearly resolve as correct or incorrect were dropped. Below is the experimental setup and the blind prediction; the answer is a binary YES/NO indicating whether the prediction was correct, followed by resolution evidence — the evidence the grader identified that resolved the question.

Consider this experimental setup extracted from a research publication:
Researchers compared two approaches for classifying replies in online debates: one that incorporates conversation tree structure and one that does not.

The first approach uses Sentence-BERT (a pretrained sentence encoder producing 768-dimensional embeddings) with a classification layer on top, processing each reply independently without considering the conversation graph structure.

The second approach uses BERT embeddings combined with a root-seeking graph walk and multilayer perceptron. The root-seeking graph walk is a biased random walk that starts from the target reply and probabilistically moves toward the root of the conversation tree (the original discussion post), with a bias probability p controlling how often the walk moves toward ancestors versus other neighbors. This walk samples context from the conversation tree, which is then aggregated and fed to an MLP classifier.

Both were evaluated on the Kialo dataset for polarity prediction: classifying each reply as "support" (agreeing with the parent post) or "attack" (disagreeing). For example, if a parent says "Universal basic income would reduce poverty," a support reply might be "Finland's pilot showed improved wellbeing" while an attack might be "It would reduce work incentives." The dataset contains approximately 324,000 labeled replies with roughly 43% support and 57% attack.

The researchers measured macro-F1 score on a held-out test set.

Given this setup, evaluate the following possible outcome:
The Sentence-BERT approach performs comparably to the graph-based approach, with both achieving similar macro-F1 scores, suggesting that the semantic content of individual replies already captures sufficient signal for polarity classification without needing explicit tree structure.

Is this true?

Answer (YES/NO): NO